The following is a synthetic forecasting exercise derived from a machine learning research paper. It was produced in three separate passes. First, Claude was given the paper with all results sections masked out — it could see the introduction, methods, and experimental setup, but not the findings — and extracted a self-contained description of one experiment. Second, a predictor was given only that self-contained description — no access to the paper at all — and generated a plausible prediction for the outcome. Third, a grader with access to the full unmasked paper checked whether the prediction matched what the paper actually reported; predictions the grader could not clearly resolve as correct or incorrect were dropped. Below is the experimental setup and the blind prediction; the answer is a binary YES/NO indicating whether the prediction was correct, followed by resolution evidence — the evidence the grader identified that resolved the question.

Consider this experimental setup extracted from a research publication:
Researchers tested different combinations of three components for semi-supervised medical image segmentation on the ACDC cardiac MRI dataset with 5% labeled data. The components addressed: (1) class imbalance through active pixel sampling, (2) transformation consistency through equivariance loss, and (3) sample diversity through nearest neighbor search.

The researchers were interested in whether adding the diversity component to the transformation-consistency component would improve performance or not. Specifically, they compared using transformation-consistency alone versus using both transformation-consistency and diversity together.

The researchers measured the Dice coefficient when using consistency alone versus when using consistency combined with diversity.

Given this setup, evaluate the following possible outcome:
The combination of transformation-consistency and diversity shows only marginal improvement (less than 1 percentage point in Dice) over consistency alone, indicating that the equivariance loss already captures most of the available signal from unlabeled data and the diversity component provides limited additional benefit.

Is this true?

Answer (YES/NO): NO